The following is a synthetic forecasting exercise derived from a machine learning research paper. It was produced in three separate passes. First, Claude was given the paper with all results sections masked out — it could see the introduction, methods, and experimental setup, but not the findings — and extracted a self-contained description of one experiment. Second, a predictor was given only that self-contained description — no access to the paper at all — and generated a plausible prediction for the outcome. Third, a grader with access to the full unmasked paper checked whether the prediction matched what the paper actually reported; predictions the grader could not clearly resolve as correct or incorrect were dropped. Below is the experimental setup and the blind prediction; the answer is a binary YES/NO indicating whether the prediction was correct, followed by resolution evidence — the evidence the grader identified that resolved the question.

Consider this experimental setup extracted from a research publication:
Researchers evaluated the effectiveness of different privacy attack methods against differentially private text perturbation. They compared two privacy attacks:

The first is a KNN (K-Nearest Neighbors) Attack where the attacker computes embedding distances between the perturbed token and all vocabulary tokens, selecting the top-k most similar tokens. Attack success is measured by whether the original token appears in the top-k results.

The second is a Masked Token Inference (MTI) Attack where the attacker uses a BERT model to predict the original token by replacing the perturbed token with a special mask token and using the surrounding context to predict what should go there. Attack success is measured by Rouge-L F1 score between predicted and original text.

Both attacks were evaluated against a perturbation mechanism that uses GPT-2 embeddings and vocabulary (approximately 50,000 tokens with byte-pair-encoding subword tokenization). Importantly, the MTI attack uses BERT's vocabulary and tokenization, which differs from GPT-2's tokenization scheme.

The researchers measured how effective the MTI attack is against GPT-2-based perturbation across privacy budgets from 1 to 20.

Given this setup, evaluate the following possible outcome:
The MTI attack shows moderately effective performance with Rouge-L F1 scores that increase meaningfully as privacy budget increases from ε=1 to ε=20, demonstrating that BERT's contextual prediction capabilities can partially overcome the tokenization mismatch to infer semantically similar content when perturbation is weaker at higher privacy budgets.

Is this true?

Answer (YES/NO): NO